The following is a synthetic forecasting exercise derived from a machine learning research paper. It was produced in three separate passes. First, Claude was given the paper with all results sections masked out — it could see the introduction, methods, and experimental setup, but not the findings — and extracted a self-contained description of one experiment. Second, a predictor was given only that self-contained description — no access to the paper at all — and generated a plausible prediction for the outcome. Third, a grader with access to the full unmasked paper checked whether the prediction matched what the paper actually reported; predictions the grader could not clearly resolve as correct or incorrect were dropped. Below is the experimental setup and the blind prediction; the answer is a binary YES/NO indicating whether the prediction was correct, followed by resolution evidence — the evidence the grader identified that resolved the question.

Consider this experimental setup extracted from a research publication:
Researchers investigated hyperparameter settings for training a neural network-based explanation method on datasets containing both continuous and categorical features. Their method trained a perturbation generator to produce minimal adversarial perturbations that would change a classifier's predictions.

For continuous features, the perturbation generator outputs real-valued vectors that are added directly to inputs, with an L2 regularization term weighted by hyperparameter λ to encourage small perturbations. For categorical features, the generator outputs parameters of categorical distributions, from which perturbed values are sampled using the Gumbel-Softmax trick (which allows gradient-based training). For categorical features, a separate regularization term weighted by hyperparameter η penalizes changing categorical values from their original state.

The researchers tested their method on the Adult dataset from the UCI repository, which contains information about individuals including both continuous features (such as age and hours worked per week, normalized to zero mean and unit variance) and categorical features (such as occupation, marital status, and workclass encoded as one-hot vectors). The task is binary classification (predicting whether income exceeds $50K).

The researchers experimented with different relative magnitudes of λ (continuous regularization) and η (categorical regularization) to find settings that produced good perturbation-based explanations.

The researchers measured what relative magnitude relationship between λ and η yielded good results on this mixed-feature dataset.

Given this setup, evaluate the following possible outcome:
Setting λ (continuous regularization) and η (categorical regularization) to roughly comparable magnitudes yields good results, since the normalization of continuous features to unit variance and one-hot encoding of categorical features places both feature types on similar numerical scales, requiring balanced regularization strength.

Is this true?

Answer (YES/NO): NO